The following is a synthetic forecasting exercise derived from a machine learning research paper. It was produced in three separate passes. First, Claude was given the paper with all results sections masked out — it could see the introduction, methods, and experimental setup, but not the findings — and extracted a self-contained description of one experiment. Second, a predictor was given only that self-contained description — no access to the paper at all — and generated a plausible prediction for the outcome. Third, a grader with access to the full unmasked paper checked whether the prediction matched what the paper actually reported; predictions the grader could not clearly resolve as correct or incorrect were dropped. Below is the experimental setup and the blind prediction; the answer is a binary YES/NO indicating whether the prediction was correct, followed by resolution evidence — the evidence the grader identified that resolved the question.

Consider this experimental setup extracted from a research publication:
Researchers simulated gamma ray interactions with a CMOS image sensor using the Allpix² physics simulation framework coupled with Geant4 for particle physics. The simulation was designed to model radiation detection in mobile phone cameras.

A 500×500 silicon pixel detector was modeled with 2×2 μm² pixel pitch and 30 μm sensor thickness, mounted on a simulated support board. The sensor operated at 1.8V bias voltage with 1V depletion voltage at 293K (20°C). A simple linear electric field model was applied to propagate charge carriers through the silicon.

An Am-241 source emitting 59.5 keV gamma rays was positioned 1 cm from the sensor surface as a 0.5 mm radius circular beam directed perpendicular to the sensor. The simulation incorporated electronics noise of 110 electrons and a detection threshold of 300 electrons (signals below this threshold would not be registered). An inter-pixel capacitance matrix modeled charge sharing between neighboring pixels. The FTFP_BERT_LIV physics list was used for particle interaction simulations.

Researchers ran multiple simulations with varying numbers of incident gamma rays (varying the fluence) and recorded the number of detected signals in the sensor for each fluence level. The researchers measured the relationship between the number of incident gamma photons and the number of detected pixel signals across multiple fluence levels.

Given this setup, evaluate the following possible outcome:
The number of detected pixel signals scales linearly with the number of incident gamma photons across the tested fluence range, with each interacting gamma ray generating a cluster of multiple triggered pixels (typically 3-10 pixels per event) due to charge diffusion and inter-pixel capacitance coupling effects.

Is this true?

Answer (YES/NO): NO